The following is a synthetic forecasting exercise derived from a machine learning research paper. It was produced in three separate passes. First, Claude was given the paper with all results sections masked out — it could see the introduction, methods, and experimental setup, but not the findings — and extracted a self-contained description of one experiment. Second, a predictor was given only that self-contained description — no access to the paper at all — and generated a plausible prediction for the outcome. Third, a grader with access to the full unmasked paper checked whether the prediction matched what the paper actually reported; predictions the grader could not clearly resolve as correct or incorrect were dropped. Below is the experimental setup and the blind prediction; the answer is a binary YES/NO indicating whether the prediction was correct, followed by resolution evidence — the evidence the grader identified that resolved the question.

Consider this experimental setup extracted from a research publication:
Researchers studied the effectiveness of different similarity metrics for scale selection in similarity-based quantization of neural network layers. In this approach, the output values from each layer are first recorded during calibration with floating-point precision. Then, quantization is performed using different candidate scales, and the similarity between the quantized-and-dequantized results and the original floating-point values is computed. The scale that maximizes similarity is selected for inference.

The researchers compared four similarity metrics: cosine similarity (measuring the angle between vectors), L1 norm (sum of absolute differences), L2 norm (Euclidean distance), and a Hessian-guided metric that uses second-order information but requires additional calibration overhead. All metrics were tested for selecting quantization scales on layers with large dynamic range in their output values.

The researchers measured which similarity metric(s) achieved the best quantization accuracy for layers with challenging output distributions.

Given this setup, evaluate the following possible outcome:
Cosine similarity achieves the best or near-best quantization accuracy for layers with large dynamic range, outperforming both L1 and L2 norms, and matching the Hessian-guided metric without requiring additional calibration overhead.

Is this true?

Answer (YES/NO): YES